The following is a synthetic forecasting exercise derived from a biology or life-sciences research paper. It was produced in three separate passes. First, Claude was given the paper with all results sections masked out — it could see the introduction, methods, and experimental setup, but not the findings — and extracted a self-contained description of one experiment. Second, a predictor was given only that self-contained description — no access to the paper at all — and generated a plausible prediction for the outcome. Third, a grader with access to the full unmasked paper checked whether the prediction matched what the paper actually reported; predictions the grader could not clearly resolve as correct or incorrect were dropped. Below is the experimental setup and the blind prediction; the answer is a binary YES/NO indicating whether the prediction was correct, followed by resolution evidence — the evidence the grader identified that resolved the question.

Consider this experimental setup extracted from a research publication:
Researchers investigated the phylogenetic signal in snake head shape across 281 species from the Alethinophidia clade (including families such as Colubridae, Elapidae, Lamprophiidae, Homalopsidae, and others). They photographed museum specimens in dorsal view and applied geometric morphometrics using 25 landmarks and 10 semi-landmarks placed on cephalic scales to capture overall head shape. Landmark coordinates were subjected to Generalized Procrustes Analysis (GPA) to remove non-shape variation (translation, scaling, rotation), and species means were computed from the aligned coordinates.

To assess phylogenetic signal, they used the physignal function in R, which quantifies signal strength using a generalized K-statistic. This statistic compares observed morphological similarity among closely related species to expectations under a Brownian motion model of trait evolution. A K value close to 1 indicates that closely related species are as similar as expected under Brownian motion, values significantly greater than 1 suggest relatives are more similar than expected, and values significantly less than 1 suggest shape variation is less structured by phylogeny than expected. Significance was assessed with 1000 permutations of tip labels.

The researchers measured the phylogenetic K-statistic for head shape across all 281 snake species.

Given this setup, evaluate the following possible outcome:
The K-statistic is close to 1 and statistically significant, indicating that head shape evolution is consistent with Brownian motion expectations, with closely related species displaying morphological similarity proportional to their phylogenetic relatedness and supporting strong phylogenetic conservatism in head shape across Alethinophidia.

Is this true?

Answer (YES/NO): NO